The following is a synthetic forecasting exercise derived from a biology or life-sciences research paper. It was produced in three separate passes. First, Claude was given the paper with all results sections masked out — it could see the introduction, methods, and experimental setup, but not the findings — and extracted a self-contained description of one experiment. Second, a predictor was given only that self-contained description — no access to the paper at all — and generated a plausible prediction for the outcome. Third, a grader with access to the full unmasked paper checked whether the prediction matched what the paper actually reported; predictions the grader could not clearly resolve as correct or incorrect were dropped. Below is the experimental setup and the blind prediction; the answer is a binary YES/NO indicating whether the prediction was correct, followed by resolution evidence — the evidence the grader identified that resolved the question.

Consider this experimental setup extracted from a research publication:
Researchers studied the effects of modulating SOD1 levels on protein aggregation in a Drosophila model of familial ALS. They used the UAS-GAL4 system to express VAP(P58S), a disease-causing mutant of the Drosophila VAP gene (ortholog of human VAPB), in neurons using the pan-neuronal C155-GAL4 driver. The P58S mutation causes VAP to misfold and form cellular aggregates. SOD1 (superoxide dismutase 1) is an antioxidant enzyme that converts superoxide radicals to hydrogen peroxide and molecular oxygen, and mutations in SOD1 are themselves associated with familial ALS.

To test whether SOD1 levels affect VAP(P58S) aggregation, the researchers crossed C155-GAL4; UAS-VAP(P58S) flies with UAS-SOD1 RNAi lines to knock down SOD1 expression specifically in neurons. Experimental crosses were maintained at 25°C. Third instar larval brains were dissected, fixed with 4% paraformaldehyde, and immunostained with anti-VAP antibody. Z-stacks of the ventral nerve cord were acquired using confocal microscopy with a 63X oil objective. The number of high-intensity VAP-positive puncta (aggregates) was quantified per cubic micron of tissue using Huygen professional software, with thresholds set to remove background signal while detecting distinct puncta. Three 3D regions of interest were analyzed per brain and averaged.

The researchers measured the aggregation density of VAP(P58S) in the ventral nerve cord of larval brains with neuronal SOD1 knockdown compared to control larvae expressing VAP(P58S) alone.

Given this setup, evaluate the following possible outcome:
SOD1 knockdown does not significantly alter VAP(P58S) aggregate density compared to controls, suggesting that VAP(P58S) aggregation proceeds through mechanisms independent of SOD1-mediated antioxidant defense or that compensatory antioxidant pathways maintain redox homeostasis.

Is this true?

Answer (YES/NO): NO